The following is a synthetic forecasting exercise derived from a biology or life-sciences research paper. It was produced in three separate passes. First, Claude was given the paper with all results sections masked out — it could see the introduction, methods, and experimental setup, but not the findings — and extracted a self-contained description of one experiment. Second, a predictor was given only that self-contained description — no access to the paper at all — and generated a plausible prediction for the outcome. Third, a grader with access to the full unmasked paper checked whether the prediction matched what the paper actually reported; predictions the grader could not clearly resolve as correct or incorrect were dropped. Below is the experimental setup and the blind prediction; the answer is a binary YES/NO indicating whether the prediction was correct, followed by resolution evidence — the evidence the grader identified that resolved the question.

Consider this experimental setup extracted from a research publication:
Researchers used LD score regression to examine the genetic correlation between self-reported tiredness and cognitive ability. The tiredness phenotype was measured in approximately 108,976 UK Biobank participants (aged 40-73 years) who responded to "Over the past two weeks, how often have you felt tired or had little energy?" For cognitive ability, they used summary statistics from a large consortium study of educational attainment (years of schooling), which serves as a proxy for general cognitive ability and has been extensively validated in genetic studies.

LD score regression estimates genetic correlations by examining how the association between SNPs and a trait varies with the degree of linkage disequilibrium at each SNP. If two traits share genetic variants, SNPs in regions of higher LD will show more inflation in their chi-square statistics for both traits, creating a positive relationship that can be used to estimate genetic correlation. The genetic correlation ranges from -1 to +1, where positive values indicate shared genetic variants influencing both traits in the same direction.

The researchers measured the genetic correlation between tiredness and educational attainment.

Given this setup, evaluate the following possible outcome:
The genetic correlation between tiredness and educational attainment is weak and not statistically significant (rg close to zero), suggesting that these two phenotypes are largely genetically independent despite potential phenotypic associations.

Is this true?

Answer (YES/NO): NO